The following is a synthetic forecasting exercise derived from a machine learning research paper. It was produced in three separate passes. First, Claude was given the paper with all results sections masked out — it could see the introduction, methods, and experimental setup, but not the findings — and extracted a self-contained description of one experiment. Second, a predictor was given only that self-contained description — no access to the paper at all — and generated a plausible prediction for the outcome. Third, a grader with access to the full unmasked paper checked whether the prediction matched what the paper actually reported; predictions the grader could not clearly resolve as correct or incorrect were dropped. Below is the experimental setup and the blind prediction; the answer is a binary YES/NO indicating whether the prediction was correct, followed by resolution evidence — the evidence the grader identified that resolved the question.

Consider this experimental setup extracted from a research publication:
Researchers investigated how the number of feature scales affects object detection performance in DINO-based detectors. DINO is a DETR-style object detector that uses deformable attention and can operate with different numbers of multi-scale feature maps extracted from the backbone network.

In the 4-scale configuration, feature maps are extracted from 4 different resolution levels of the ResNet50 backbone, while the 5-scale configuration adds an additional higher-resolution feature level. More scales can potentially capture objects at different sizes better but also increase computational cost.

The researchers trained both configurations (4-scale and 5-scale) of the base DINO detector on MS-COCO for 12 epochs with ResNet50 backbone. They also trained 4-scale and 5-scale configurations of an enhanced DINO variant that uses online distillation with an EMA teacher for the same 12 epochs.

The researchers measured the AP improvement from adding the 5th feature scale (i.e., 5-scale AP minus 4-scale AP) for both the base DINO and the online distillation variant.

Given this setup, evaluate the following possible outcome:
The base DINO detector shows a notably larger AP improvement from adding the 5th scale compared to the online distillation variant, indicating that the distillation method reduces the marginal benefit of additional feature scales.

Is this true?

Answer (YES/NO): NO